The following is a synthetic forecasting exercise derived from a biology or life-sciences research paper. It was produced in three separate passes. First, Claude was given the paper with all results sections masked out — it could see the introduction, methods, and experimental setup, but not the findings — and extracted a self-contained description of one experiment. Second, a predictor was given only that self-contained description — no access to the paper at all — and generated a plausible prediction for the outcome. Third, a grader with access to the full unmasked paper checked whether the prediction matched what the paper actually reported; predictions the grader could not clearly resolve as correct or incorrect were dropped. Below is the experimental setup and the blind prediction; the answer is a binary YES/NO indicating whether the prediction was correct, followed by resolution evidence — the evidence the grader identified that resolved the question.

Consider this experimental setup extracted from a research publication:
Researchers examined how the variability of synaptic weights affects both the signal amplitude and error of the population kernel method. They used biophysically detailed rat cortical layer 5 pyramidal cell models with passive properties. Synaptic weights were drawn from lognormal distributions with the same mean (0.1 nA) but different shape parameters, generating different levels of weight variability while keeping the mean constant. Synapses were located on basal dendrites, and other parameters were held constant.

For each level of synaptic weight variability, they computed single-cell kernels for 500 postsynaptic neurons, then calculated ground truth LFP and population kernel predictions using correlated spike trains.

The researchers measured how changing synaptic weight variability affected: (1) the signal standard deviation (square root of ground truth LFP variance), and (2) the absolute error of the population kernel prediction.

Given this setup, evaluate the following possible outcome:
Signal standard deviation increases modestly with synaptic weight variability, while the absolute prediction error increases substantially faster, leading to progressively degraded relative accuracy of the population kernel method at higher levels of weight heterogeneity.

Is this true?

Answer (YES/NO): NO